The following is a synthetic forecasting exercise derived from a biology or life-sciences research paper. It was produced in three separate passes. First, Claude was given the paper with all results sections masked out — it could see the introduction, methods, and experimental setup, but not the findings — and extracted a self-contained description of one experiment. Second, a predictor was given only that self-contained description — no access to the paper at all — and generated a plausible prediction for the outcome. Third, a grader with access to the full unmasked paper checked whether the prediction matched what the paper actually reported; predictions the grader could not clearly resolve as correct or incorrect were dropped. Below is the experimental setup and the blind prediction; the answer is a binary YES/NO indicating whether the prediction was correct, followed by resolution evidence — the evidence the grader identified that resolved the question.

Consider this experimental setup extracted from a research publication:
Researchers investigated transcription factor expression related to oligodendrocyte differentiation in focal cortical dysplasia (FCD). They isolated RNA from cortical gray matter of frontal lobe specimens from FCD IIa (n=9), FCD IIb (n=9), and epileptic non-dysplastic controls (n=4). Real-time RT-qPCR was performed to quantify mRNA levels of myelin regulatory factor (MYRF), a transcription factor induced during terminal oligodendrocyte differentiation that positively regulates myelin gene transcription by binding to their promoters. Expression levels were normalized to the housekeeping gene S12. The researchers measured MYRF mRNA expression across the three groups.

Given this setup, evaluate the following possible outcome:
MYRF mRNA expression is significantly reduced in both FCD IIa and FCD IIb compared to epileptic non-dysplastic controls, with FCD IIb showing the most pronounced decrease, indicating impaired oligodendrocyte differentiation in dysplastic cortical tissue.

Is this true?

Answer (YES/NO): NO